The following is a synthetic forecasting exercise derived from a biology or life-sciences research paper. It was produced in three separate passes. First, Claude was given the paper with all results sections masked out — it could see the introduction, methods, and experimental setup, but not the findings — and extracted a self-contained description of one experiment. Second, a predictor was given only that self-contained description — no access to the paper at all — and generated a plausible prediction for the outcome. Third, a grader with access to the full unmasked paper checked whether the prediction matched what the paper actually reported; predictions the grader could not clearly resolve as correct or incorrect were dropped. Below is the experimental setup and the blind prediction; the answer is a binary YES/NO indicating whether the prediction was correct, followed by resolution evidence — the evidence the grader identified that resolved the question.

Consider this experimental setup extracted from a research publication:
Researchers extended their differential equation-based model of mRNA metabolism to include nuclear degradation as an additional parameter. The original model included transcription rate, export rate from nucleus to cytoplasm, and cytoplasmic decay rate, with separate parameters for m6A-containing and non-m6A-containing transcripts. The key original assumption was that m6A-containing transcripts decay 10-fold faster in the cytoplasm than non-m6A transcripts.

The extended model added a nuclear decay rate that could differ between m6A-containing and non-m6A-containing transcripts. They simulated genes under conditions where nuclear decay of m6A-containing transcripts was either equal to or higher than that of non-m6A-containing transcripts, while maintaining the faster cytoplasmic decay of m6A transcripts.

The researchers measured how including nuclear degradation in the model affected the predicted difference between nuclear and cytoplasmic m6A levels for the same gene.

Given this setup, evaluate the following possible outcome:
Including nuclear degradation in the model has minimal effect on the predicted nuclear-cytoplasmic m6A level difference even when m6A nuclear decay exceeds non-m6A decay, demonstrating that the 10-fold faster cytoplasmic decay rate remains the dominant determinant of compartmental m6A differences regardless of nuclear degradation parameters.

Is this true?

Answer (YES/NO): YES